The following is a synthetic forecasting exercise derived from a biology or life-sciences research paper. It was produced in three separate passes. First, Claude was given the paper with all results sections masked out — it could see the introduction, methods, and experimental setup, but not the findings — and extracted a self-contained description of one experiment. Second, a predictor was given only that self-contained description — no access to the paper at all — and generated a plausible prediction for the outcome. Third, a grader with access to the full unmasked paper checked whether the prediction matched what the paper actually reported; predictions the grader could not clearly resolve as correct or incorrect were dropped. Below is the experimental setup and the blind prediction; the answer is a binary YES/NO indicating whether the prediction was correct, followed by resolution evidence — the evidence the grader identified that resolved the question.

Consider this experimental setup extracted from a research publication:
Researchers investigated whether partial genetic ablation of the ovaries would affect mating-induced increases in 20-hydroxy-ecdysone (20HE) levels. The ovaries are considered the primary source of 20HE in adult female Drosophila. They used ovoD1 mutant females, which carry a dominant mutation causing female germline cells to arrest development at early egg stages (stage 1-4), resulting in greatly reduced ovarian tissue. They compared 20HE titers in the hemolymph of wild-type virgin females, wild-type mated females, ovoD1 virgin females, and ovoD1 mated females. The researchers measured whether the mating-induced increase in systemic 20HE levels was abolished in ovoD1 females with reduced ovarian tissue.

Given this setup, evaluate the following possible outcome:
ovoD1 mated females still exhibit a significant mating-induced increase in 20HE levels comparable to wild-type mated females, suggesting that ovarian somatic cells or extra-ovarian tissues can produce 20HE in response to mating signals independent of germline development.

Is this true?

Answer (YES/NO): NO